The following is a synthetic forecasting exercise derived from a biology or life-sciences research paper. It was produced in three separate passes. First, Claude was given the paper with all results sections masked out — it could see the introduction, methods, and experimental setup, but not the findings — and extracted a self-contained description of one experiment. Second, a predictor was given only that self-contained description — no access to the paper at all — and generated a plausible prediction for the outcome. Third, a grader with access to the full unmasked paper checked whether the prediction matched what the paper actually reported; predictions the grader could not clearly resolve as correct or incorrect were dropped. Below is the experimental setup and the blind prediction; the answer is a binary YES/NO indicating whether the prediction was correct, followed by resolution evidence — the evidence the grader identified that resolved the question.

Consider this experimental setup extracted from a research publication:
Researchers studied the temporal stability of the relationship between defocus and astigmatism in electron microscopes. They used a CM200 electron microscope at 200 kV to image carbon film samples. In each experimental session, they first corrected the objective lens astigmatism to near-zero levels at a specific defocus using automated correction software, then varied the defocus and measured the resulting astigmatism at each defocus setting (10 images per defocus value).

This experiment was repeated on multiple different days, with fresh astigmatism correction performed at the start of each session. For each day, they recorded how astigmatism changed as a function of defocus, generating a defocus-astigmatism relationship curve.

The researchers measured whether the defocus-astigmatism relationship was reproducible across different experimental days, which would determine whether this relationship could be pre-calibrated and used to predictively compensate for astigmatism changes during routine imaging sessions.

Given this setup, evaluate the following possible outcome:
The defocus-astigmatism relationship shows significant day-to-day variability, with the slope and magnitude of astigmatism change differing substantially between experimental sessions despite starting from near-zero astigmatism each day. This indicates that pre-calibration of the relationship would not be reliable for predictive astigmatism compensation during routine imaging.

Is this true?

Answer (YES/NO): YES